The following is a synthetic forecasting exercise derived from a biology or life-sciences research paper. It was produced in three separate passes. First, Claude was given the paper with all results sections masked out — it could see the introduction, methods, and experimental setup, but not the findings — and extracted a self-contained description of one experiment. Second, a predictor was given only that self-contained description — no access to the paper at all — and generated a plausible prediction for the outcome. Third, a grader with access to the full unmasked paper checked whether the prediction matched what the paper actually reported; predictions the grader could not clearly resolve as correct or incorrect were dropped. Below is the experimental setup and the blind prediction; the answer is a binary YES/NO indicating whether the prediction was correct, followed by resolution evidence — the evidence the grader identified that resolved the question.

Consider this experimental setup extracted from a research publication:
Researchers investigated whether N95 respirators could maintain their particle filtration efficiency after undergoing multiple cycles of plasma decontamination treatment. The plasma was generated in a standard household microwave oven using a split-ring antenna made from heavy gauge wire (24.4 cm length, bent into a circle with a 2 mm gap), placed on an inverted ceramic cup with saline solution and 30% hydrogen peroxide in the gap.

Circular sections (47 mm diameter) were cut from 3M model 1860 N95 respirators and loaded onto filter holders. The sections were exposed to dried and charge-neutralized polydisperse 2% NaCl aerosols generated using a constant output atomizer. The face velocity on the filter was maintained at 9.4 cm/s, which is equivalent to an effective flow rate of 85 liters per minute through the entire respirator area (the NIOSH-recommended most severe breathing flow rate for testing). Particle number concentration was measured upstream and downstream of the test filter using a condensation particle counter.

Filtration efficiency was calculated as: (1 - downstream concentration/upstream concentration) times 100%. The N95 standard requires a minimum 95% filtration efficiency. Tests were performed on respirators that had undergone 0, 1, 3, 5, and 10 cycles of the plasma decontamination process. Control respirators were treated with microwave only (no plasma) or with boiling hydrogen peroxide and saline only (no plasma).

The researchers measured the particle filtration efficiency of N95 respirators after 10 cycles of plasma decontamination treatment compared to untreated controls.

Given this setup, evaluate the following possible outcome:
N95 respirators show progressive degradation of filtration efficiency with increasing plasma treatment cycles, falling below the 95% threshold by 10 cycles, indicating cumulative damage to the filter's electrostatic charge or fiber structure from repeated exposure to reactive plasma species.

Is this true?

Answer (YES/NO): NO